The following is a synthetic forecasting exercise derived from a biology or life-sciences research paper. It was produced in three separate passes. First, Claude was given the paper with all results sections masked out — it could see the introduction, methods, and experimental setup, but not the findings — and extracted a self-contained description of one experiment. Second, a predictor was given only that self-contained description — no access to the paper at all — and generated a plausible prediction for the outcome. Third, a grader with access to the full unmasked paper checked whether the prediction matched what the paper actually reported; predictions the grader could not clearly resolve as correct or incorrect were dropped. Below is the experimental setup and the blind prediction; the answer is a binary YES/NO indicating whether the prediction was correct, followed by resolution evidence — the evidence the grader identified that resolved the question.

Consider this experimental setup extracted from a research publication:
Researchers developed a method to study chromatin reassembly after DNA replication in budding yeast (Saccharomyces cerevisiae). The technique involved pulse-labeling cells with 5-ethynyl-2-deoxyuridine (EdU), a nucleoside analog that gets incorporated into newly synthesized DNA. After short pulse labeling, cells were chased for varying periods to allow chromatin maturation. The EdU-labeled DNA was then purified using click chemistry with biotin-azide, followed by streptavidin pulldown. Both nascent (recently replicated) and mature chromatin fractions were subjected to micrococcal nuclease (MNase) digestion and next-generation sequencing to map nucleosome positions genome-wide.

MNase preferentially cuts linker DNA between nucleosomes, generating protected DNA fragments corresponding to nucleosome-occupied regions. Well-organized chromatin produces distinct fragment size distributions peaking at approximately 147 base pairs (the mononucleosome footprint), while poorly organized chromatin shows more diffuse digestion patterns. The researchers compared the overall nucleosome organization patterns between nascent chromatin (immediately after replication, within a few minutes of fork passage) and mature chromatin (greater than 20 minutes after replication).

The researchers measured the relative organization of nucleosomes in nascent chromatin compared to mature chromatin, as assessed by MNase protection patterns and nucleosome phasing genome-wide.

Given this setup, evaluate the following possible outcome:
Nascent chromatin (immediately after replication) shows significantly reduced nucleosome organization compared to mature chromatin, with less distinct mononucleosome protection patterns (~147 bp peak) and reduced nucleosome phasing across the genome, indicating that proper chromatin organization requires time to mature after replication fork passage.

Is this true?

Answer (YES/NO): YES